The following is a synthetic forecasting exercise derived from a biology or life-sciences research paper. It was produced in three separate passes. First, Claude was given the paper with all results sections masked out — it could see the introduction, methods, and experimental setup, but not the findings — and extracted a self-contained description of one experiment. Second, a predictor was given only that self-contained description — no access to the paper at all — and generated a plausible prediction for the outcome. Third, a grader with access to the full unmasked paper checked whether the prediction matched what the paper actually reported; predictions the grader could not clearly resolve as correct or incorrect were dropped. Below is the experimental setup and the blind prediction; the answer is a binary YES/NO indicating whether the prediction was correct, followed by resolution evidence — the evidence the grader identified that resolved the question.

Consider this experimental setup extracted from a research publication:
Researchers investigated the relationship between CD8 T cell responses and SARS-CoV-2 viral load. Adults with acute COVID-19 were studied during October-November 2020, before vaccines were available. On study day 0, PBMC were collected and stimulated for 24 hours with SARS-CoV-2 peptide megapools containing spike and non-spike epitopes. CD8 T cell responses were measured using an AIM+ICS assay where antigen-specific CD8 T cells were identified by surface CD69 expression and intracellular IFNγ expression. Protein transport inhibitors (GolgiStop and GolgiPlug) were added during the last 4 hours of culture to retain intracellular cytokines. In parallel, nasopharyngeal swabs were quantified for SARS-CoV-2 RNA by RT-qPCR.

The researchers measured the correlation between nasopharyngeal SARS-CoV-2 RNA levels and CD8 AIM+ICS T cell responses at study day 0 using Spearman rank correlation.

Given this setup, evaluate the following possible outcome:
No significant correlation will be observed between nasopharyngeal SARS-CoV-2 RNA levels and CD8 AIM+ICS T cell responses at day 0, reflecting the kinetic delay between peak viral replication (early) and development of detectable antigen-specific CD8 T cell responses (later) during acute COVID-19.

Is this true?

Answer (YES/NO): NO